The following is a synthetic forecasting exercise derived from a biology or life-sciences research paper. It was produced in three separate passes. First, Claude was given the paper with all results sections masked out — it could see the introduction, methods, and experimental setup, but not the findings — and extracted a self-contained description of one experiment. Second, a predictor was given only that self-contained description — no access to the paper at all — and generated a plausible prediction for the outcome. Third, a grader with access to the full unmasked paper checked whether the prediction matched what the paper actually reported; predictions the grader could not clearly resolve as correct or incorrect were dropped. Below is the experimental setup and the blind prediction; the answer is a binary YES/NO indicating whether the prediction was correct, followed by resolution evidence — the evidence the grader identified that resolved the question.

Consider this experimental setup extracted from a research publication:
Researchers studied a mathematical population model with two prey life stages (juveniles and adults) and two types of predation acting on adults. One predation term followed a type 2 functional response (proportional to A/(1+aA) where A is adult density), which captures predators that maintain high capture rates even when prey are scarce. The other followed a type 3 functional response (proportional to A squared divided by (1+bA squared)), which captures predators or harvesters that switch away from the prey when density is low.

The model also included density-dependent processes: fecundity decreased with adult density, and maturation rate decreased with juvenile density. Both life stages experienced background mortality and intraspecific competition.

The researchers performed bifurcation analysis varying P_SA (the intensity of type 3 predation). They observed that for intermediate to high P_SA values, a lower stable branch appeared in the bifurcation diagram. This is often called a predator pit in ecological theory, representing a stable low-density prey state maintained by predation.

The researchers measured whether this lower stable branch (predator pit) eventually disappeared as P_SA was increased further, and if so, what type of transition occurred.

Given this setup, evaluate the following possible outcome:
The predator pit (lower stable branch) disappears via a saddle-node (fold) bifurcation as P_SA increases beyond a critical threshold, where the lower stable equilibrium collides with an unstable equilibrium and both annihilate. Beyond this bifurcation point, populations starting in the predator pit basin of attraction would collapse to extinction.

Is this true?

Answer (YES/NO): NO